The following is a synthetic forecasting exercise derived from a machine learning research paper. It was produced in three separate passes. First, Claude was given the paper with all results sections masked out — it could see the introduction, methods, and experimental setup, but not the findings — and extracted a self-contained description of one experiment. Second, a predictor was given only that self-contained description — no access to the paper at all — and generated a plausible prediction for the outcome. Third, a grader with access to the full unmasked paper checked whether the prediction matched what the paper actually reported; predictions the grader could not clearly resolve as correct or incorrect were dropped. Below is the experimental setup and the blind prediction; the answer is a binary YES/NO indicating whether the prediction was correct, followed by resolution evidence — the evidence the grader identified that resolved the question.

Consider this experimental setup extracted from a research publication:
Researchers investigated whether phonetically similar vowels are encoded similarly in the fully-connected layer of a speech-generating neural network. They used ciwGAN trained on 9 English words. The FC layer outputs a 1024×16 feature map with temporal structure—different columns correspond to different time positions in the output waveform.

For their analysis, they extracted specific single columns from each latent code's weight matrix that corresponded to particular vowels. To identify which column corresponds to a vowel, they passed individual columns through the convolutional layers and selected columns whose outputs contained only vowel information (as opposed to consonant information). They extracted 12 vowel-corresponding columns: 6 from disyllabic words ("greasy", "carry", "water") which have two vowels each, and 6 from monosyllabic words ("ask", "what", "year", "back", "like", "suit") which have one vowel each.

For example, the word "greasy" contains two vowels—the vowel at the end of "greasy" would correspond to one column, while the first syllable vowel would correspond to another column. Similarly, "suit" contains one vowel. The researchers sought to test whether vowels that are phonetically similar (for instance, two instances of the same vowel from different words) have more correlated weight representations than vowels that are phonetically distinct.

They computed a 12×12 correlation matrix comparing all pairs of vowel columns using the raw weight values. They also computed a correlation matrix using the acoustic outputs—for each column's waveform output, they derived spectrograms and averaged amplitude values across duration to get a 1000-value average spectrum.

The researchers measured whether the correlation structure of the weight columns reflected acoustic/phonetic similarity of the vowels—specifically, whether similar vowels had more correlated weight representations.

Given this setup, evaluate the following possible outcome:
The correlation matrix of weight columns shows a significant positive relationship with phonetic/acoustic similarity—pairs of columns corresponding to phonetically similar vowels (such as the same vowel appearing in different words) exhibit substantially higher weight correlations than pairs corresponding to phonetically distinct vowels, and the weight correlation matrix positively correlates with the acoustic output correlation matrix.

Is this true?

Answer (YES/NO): YES